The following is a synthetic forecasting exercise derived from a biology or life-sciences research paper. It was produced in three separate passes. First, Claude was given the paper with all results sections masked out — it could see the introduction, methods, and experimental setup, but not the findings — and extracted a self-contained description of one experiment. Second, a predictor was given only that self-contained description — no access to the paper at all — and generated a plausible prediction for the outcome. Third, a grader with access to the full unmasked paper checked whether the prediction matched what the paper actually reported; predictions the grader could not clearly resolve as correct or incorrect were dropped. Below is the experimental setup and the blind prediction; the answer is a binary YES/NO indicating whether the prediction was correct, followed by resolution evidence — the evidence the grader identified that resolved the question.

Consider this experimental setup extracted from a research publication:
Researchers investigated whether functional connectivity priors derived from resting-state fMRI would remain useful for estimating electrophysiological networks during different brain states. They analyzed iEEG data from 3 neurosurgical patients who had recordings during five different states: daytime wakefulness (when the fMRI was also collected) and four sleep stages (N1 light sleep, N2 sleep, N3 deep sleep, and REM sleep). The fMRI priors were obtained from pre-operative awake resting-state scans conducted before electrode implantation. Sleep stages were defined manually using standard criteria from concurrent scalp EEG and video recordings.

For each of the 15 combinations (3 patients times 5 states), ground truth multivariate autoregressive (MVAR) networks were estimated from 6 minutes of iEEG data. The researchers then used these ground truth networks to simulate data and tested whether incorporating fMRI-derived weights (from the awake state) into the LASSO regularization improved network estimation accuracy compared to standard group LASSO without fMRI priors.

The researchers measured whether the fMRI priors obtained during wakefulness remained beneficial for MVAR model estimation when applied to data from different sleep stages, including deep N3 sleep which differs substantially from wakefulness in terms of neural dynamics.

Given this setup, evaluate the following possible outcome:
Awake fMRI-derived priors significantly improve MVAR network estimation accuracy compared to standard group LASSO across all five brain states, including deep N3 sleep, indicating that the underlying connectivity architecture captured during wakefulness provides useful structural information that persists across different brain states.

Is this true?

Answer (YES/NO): YES